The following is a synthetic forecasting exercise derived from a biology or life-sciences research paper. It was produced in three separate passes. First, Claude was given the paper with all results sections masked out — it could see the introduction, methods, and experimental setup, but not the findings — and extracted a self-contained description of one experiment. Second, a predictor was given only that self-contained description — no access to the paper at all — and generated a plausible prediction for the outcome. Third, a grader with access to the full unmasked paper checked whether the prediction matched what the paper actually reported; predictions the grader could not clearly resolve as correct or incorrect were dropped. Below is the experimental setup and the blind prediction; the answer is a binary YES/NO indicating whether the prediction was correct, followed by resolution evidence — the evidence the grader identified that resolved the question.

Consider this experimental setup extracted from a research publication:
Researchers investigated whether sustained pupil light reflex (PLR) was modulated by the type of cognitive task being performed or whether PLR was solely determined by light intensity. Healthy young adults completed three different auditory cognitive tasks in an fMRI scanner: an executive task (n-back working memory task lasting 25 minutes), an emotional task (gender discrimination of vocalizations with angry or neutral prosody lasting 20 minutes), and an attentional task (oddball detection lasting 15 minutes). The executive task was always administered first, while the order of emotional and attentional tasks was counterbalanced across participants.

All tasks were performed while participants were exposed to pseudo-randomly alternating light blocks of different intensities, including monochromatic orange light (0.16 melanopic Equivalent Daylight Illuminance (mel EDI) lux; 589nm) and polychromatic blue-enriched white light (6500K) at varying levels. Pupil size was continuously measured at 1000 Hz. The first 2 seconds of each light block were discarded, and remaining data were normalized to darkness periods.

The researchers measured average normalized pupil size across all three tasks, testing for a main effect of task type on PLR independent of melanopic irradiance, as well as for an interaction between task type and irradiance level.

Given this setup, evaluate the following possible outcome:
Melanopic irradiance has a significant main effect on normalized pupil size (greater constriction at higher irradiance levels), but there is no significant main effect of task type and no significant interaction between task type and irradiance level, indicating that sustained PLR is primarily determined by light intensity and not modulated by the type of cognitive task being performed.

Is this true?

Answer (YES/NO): NO